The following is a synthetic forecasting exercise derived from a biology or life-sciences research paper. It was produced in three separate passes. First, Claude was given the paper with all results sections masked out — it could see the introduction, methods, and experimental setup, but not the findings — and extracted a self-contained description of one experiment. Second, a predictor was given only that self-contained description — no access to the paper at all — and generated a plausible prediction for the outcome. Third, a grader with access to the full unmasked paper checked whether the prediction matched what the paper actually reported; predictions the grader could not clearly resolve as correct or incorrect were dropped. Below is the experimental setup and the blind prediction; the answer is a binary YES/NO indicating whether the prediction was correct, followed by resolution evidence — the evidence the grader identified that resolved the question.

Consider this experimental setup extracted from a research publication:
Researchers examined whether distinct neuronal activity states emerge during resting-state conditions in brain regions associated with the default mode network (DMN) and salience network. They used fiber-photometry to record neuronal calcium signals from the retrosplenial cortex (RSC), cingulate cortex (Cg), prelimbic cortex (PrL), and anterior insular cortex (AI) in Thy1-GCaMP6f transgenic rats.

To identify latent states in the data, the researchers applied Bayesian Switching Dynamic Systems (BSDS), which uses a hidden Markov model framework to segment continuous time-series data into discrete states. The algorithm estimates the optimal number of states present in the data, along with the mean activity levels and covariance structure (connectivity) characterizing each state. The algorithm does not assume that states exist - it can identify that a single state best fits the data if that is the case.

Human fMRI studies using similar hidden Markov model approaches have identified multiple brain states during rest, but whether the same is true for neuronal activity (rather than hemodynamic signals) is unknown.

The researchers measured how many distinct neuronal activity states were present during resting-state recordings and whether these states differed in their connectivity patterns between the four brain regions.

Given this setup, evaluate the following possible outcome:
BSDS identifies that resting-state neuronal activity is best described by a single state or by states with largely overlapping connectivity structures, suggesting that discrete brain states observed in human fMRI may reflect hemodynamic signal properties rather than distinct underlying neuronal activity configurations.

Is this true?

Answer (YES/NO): NO